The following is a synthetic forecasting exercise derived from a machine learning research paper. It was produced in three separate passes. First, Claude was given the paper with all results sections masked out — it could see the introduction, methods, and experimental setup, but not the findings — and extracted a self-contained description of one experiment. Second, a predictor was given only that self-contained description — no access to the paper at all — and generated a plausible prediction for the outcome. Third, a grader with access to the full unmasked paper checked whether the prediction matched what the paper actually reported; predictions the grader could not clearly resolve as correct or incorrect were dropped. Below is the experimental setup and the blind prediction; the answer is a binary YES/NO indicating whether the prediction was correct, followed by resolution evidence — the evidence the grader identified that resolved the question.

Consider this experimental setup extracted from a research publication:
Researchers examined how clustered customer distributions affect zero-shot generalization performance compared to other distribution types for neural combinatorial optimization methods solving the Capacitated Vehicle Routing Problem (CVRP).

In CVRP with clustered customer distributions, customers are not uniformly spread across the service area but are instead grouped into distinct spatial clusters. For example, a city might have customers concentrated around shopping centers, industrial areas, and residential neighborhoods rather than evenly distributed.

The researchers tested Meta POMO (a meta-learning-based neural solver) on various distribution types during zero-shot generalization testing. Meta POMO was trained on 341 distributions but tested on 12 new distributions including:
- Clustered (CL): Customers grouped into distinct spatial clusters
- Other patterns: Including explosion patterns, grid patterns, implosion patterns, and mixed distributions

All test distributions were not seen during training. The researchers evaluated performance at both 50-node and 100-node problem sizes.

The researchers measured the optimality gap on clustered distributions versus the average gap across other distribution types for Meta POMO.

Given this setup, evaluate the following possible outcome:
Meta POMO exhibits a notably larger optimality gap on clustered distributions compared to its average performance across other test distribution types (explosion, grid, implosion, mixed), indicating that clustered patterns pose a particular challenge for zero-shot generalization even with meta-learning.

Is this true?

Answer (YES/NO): NO